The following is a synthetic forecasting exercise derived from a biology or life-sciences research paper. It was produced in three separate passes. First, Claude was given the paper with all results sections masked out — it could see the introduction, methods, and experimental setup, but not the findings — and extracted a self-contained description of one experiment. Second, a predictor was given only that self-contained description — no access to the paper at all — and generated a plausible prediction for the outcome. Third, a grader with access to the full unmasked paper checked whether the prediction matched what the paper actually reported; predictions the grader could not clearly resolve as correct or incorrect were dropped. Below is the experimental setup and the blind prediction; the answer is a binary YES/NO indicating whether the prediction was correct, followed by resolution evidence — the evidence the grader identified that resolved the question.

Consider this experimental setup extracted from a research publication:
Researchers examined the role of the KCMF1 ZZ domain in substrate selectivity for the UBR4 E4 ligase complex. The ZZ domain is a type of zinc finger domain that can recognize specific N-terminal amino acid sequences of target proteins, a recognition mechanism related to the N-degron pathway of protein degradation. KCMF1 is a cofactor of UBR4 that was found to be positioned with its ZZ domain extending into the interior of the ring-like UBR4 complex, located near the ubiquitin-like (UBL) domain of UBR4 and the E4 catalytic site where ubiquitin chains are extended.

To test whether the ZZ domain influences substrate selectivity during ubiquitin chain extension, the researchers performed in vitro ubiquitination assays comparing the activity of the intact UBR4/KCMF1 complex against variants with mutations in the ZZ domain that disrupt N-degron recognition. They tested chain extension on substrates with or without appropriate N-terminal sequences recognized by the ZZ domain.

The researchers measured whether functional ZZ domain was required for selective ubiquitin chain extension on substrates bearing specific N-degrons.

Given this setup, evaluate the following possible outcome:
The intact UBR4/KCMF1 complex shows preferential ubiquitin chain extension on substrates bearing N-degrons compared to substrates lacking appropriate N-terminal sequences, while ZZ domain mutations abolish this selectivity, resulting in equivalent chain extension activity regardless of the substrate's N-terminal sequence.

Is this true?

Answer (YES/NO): YES